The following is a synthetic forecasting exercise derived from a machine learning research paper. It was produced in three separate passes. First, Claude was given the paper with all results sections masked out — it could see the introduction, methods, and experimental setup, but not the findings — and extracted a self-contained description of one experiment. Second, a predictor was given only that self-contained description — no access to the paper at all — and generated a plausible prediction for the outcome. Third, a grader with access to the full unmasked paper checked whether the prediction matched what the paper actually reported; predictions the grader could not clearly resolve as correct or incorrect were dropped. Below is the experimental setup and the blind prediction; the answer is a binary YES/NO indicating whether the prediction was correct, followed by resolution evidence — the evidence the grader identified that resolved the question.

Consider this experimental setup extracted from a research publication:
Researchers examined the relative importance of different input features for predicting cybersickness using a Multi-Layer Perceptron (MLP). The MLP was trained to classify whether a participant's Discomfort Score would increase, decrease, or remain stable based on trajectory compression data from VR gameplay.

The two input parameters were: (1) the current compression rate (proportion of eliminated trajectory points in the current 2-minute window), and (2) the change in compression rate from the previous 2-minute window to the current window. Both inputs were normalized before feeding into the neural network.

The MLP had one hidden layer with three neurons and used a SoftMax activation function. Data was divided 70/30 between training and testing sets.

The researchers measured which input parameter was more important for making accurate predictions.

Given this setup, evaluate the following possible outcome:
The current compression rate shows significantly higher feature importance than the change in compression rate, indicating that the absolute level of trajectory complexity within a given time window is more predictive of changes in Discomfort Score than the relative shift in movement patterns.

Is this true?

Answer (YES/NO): NO